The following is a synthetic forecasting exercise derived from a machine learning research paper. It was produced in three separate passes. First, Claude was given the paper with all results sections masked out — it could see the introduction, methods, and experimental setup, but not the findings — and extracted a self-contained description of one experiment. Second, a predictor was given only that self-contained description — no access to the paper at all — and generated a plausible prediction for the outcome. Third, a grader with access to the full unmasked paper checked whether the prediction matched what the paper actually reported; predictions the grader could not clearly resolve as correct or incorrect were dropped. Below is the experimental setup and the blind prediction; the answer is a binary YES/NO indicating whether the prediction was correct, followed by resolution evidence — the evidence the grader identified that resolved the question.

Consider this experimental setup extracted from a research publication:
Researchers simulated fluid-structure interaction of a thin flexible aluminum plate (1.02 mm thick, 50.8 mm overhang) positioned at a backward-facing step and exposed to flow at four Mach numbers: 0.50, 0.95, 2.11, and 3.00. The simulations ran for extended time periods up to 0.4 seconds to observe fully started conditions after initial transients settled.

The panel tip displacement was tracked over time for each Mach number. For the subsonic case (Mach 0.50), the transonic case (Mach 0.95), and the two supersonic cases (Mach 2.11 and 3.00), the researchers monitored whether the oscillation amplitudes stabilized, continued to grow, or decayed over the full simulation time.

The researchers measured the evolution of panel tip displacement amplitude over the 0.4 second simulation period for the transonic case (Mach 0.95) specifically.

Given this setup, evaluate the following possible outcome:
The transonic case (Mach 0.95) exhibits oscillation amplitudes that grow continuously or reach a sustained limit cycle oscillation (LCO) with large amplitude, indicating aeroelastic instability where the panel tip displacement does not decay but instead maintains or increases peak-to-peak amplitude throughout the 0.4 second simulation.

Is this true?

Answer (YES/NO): YES